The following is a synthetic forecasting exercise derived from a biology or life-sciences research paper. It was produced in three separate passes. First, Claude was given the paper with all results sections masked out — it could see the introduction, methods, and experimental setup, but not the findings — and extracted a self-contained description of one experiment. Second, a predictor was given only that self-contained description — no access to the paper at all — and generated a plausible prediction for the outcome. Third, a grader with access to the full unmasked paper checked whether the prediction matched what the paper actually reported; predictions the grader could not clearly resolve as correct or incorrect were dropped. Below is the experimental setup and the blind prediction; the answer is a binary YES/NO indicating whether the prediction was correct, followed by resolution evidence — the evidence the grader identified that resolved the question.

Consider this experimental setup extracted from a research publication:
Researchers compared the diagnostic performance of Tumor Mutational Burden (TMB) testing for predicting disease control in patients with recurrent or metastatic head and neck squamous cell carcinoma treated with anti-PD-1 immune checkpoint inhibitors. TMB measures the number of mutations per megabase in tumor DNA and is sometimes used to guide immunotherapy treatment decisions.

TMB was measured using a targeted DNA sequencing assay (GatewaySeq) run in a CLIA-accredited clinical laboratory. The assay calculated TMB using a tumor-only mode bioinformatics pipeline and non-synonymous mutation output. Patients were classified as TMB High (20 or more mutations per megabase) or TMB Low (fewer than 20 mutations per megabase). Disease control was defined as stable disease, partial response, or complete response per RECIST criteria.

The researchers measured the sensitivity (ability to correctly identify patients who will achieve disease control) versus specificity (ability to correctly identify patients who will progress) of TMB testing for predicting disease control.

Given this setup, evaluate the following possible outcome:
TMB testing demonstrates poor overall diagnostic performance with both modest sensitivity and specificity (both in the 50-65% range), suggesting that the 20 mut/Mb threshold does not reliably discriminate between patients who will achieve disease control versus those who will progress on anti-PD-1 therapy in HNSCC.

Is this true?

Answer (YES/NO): NO